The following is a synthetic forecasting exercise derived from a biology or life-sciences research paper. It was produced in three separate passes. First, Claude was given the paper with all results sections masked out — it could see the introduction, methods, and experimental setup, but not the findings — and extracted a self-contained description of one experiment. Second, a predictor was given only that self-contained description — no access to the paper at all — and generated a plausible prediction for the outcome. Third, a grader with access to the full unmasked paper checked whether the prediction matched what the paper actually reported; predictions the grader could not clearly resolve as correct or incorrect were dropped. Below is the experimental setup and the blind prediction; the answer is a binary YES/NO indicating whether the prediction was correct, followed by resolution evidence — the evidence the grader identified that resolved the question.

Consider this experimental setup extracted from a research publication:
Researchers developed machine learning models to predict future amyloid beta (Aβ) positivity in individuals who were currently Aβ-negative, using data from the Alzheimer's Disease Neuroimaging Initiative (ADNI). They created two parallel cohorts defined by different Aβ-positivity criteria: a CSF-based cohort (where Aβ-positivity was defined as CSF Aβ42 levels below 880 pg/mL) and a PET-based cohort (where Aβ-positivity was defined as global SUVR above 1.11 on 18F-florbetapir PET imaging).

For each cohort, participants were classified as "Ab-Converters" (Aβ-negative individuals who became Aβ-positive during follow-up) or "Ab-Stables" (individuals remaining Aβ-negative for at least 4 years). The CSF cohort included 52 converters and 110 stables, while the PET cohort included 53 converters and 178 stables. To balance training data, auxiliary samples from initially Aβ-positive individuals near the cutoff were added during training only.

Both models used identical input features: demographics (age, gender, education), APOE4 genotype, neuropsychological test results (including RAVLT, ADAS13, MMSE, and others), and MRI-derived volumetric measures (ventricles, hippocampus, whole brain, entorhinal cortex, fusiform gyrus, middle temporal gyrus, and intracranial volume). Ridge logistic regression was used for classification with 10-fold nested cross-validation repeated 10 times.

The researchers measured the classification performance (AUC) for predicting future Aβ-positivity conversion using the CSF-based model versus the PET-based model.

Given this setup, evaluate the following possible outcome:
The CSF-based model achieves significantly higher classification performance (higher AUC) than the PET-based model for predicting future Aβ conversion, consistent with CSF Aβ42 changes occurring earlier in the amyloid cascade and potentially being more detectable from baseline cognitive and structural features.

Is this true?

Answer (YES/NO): YES